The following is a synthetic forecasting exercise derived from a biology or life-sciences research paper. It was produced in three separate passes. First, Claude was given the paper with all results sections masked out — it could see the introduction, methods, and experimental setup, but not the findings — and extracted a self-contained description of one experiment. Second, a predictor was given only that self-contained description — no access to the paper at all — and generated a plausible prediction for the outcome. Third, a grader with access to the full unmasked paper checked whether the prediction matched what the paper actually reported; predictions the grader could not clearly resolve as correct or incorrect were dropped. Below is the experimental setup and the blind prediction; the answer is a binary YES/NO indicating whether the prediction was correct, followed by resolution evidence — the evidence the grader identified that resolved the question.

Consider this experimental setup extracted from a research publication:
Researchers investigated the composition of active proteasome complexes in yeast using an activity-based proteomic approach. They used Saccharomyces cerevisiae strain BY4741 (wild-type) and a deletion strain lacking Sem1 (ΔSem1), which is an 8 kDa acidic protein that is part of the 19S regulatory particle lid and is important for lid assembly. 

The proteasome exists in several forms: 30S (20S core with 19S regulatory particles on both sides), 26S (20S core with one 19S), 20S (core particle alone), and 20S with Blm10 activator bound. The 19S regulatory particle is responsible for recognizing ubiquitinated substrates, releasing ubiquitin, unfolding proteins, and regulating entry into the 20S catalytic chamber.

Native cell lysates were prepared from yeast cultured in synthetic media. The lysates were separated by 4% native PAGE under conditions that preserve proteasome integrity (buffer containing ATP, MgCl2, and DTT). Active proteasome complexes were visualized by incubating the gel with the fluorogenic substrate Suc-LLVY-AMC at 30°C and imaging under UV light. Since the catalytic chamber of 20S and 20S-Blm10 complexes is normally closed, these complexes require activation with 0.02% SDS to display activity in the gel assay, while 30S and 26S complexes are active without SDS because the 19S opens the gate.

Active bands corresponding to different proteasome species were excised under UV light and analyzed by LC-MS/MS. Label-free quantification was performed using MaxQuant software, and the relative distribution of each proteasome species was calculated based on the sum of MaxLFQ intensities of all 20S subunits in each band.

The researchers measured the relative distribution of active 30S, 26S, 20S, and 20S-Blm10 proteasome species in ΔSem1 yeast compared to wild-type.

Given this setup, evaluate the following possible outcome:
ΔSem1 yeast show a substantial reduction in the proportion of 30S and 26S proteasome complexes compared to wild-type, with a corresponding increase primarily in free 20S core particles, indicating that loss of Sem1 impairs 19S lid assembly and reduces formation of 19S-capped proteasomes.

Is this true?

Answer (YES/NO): YES